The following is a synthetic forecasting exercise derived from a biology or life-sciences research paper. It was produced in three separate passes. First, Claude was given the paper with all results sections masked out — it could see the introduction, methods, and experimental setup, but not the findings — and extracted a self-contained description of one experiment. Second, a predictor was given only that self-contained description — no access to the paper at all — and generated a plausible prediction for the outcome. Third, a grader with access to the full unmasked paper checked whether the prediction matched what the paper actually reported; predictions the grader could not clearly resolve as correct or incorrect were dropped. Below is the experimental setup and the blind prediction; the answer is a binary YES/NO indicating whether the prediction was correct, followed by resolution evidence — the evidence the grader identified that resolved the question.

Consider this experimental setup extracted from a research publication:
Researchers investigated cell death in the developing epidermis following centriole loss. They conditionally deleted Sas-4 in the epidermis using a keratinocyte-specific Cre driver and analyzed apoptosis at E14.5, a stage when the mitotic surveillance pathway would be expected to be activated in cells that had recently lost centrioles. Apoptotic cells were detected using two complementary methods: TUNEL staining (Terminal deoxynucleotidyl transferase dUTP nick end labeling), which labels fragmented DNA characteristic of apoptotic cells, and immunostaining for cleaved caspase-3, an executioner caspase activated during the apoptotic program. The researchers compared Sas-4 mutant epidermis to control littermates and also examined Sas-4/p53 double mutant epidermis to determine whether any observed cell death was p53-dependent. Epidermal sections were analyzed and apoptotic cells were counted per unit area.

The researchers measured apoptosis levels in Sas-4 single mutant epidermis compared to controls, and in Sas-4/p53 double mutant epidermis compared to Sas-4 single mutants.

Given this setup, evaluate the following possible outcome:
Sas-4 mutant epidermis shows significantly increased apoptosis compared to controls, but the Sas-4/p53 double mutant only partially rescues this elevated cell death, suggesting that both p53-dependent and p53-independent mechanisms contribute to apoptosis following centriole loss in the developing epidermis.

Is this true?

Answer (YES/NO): NO